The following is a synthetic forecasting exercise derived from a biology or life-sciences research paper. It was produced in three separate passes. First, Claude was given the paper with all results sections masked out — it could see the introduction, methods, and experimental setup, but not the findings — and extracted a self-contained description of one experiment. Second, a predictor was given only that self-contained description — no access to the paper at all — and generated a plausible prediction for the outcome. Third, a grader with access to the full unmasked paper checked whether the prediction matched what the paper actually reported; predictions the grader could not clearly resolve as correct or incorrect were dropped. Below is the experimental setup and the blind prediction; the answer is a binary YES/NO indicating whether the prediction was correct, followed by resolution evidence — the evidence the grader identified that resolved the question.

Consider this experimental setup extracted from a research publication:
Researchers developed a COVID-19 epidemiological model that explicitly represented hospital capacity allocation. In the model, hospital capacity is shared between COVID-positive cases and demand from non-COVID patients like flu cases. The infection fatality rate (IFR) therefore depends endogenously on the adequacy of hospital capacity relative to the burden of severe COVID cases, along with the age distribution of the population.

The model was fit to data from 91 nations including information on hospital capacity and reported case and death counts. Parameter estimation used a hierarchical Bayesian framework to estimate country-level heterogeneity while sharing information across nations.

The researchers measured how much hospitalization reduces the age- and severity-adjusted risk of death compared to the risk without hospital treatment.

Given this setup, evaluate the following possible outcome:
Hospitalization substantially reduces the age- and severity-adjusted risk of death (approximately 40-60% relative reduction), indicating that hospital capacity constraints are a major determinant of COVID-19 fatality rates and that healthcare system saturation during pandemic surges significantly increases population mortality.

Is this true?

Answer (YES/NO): NO